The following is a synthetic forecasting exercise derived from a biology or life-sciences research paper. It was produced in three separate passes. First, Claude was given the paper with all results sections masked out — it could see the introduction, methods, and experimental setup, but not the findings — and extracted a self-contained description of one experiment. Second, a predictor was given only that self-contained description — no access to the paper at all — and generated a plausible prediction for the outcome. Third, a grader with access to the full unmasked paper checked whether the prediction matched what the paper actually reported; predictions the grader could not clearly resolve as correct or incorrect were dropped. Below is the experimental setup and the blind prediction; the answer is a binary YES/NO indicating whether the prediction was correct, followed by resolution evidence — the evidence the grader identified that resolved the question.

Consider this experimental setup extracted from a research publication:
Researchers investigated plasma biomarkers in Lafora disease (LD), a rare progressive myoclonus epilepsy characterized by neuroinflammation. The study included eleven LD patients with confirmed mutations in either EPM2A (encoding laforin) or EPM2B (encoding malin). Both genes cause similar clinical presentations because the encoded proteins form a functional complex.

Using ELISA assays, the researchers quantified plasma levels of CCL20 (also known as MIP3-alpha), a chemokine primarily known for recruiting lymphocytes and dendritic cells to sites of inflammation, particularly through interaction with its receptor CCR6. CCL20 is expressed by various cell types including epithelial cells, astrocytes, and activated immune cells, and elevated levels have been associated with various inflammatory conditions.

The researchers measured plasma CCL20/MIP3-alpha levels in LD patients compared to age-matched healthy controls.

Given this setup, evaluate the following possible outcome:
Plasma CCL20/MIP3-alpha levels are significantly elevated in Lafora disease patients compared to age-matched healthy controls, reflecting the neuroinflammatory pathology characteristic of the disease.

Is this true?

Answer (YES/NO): NO